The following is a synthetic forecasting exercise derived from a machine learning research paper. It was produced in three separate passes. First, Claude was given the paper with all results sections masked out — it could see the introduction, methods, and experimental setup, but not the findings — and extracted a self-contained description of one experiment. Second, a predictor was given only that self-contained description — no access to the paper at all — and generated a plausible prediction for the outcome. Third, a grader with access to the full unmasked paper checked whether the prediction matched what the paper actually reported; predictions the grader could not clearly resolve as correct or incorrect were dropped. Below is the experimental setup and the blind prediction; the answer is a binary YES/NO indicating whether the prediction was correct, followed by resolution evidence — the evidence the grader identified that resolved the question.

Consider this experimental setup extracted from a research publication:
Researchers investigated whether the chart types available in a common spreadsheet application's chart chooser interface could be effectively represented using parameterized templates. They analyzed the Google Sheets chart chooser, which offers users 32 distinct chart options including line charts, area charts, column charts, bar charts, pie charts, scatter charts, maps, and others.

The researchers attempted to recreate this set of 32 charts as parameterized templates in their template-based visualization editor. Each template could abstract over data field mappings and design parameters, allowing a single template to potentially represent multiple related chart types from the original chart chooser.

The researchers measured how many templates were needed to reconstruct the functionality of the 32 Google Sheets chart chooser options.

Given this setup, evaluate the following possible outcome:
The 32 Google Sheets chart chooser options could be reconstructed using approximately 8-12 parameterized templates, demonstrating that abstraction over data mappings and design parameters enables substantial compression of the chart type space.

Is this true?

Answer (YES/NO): NO